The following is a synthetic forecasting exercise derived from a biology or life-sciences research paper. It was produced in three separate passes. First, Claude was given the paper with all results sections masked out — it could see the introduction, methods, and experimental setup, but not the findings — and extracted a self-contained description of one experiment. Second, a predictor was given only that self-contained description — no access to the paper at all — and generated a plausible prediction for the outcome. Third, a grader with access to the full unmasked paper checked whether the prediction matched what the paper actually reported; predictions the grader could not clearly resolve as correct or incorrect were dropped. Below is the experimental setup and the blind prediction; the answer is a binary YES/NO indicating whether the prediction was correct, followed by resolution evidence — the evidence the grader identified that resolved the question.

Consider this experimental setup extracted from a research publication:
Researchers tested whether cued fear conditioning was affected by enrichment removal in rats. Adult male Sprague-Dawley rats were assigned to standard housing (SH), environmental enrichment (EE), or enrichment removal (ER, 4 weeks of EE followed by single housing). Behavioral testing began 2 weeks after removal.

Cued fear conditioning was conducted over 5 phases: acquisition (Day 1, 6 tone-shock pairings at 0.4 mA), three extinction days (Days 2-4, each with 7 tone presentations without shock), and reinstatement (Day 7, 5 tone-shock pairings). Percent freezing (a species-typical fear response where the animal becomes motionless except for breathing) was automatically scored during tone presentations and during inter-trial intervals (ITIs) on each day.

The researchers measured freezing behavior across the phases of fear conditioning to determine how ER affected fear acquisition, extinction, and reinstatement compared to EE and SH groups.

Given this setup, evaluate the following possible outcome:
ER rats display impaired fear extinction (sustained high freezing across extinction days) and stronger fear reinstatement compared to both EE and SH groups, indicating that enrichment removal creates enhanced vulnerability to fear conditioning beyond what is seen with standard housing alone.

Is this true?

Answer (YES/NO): NO